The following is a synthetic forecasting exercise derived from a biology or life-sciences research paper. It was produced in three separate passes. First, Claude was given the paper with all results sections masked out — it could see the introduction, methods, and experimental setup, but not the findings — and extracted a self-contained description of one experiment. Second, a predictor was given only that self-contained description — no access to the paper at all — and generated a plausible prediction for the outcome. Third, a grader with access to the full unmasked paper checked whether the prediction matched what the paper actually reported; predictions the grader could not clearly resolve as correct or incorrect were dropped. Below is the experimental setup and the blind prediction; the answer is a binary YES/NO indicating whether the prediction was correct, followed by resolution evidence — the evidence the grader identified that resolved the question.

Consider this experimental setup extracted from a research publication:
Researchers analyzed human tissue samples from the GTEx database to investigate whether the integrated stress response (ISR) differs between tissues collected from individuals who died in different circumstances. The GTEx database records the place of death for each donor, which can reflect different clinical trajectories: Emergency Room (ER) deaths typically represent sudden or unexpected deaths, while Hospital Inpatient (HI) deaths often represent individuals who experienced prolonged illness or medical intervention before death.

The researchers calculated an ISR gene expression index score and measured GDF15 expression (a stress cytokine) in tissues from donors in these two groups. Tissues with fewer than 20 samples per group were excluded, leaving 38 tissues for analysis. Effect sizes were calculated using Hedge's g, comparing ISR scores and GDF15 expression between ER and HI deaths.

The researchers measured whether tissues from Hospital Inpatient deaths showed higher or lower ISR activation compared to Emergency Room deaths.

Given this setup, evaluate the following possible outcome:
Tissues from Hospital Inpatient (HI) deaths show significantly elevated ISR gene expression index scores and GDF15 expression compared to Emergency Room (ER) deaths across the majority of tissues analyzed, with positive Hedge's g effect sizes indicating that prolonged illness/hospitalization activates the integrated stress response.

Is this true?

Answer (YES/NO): NO